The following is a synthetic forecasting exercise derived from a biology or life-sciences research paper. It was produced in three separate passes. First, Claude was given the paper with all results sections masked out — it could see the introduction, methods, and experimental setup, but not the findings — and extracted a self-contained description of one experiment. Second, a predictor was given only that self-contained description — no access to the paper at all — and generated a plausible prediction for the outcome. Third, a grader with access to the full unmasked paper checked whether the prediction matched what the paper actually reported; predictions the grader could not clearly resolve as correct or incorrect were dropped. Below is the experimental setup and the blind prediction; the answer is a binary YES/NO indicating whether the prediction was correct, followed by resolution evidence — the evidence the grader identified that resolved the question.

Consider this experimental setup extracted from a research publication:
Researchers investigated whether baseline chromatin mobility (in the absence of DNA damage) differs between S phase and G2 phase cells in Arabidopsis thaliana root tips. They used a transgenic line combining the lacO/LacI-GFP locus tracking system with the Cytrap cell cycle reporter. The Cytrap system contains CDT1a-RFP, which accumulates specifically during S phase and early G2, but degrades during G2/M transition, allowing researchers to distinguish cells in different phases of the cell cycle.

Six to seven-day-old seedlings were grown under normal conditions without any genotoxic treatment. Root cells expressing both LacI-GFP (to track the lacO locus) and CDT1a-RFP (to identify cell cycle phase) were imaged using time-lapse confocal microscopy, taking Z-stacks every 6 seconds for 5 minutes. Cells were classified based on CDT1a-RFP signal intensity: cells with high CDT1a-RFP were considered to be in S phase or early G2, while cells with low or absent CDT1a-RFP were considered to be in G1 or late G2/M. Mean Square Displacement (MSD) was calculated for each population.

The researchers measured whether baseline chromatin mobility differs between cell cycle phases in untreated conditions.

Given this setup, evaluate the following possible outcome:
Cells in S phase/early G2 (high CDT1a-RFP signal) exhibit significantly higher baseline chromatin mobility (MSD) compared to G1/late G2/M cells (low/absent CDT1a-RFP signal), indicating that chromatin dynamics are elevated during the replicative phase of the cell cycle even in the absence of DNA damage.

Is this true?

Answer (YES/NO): NO